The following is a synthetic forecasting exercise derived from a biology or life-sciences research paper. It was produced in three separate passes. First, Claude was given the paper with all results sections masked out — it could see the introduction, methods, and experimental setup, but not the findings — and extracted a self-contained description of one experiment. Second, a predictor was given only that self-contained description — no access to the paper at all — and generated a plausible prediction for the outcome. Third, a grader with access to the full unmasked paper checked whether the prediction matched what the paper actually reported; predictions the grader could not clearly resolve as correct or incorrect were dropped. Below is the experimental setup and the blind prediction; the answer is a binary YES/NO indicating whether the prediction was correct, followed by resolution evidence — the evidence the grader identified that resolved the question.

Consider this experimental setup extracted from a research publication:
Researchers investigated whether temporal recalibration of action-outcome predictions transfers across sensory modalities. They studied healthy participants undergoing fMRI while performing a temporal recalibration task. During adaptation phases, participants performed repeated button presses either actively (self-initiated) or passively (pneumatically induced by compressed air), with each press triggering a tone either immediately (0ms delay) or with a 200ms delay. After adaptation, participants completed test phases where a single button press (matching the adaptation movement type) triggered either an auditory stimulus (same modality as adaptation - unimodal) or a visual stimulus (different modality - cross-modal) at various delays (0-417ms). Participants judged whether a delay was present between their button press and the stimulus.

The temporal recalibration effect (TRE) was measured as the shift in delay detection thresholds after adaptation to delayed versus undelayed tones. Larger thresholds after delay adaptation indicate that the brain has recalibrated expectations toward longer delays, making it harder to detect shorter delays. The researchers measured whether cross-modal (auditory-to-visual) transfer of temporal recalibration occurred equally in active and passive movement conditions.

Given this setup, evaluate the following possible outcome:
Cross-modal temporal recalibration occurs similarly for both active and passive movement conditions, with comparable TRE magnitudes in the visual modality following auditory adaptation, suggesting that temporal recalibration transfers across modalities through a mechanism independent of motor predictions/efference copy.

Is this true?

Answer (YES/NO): NO